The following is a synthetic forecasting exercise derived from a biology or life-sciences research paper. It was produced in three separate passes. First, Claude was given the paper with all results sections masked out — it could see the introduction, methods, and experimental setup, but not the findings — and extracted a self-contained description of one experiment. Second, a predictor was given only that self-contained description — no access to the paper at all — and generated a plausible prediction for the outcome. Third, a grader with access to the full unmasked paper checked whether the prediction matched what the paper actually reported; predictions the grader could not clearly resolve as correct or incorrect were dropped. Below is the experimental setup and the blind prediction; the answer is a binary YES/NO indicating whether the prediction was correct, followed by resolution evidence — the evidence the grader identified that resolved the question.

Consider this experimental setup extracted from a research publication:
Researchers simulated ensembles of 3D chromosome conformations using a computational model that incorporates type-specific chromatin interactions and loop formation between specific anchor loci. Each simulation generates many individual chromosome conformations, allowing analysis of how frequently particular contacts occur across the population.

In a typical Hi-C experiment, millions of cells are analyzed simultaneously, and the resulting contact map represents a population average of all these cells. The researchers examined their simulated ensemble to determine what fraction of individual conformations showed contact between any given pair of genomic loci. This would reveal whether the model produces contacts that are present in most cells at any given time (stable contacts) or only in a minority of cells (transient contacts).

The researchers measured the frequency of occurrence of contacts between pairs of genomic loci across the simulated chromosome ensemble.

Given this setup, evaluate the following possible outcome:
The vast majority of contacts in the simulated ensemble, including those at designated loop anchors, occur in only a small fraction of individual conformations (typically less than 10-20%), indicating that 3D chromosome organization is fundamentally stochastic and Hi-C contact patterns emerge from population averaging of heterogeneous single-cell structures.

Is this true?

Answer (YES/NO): NO